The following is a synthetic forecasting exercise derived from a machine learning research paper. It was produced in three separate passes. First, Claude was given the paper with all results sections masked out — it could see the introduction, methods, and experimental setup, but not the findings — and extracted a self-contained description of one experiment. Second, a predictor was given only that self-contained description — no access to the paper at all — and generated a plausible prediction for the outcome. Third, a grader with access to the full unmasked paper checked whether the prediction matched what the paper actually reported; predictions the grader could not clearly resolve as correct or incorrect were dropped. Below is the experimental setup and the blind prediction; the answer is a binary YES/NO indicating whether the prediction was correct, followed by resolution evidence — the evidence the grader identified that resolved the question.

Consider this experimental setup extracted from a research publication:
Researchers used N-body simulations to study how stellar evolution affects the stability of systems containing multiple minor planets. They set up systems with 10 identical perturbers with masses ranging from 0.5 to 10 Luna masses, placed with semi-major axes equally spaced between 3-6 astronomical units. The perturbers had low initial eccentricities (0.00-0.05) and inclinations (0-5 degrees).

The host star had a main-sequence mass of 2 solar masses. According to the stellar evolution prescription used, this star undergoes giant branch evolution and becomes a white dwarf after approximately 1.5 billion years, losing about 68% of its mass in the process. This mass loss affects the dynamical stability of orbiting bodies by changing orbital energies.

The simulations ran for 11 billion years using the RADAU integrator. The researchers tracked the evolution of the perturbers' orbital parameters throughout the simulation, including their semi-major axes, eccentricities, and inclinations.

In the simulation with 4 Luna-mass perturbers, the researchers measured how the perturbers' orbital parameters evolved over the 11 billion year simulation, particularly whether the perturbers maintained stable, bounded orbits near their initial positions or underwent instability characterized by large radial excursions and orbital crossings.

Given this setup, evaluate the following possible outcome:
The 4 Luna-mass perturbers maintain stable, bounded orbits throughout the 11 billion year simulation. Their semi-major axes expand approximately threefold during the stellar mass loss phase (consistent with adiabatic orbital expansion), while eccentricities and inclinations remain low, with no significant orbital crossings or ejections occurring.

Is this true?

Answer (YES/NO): NO